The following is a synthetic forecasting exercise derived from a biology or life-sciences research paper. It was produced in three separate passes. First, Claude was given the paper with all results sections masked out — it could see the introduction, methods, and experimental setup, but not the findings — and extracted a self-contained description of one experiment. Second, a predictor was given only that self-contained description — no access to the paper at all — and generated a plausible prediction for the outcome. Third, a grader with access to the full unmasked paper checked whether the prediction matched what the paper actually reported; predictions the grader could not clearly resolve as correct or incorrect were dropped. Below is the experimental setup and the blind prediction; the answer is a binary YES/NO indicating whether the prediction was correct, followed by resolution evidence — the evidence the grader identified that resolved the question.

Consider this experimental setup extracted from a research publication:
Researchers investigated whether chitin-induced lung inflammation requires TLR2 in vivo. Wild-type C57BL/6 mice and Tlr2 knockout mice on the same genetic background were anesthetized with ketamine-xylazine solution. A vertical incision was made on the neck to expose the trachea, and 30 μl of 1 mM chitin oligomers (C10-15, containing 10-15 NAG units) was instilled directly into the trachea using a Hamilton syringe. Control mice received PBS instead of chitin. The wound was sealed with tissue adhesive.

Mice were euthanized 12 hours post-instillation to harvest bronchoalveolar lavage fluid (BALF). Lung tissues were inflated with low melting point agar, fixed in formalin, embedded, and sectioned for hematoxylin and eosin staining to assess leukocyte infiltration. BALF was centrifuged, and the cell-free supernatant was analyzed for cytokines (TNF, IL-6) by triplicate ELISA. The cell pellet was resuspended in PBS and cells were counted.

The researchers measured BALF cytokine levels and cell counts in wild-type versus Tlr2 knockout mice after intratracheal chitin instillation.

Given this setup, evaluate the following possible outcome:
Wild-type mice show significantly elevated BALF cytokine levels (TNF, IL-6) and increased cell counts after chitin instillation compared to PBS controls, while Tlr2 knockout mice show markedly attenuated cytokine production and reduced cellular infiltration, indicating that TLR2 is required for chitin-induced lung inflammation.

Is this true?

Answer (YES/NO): YES